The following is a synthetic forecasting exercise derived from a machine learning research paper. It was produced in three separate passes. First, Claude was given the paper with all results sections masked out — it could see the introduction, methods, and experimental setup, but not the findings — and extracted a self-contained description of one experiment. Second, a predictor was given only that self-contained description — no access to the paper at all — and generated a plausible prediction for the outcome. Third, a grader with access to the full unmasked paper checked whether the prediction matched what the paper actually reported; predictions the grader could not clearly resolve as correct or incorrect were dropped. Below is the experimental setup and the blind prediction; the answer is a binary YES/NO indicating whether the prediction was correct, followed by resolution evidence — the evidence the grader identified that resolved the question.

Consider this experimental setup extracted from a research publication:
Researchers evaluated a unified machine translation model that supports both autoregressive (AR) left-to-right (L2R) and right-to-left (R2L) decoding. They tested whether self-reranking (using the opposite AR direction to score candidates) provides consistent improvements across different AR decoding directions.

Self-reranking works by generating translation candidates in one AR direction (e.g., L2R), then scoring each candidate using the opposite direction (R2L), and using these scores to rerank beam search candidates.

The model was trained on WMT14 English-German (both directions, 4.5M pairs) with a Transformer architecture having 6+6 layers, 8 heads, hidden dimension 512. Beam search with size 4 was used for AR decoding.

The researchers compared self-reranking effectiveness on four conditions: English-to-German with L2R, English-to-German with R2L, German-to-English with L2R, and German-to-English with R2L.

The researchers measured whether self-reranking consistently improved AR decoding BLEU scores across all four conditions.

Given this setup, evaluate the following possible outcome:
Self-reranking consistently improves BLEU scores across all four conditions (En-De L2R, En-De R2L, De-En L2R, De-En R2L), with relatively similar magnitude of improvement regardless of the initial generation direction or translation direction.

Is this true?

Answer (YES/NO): NO